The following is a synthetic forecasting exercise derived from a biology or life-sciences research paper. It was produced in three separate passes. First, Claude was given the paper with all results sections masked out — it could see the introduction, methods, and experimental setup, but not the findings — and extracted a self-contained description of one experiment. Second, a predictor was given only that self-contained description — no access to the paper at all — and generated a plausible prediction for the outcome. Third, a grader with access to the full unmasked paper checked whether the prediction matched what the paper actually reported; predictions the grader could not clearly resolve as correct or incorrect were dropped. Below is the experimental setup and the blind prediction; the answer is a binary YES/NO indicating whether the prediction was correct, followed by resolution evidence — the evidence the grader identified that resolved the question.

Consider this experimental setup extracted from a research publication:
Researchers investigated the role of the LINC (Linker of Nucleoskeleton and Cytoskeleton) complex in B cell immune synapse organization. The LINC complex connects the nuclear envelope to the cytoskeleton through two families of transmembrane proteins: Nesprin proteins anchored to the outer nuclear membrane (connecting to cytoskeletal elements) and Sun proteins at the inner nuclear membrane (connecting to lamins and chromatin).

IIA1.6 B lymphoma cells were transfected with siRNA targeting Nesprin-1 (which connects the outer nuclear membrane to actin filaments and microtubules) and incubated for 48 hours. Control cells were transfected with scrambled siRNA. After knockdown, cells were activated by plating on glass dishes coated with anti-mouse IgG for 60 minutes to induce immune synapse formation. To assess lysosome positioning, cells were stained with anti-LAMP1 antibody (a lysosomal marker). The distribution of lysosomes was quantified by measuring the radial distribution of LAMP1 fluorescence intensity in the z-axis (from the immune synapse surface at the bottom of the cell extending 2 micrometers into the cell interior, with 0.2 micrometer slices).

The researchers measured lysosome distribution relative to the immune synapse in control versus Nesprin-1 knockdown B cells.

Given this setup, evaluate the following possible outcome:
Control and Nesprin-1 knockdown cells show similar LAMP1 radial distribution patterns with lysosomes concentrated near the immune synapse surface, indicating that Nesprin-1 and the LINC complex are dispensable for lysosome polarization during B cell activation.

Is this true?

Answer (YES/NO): NO